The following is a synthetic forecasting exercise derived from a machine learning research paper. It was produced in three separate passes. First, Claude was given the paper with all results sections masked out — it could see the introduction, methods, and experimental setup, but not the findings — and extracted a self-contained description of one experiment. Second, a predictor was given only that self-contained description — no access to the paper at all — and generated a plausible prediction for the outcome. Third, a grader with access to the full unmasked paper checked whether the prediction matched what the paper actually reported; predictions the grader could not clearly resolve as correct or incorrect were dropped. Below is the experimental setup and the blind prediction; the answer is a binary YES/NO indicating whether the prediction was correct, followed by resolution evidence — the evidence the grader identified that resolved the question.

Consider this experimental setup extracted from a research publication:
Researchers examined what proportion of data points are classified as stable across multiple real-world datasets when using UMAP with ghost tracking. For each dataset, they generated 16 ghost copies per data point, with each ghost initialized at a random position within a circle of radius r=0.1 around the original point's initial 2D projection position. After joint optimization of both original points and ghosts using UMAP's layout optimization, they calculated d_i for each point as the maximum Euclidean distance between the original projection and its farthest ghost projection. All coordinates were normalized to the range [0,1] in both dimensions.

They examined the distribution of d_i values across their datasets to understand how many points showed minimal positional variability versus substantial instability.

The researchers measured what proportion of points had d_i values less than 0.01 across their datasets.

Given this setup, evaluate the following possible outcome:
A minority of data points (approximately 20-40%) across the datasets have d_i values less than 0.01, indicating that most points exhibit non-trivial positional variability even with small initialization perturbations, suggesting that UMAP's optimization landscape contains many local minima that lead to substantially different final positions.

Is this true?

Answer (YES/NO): NO